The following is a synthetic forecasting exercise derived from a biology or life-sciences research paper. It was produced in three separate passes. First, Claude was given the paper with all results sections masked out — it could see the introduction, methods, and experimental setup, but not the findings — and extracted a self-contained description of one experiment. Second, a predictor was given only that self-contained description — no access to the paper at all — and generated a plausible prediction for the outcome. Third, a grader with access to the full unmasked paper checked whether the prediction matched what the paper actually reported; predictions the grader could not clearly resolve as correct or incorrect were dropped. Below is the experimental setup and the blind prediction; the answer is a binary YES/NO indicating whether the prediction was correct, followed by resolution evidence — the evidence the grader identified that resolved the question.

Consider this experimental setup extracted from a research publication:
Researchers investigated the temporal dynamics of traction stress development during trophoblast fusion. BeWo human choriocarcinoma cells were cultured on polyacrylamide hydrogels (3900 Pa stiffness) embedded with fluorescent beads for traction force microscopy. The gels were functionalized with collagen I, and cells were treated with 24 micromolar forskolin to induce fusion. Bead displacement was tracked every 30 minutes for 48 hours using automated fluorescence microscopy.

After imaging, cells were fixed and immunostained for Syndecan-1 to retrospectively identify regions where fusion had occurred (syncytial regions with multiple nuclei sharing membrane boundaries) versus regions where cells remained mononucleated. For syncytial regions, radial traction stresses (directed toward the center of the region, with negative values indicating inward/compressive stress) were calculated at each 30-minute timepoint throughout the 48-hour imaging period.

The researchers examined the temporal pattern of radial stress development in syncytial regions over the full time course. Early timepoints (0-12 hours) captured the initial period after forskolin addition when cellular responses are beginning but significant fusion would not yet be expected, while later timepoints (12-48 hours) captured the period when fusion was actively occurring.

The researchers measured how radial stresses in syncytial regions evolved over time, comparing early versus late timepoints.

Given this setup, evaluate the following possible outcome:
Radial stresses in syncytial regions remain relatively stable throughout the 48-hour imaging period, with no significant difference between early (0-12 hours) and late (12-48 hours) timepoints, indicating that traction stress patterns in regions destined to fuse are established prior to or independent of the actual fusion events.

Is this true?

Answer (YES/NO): NO